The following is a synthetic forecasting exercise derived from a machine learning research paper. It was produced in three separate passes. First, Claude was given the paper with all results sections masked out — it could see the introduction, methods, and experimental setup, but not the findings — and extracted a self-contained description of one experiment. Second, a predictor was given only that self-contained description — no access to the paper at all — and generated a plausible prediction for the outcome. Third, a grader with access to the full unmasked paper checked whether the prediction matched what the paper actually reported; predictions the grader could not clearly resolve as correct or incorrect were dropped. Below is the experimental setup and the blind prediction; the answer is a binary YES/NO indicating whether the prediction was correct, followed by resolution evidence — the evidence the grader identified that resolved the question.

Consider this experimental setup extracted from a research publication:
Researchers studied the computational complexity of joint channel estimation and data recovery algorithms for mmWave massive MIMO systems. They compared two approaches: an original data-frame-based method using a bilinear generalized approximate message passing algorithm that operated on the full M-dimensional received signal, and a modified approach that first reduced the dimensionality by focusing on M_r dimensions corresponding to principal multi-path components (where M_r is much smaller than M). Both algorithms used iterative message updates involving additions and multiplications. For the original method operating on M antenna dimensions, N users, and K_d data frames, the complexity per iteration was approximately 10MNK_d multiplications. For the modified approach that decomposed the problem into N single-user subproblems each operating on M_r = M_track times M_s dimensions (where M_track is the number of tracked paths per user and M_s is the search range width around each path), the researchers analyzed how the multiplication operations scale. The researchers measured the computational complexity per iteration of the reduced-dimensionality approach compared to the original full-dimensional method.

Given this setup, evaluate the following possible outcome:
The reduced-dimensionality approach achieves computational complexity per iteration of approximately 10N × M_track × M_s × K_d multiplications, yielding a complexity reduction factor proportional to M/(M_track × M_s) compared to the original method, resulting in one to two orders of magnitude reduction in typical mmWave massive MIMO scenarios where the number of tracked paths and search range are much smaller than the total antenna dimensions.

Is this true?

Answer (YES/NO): NO